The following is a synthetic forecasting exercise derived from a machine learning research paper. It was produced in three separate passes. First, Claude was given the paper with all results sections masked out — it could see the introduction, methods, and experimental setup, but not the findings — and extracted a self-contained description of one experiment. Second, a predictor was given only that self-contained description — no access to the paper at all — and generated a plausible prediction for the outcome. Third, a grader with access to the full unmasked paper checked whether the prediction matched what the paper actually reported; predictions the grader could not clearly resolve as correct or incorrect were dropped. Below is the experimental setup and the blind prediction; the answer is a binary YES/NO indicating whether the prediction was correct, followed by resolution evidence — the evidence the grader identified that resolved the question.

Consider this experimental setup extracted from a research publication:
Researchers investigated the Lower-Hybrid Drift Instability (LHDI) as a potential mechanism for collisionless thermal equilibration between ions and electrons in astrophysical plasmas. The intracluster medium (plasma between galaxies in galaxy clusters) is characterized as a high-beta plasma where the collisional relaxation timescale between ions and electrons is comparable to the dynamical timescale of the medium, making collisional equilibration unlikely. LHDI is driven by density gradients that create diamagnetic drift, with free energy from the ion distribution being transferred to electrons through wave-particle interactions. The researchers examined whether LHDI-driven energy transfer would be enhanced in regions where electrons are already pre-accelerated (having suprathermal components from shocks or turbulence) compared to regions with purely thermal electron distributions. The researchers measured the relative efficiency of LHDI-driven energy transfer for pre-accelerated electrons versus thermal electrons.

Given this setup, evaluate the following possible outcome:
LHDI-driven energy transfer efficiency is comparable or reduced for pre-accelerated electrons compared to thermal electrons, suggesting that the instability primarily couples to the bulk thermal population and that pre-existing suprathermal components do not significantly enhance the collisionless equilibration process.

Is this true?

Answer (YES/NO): NO